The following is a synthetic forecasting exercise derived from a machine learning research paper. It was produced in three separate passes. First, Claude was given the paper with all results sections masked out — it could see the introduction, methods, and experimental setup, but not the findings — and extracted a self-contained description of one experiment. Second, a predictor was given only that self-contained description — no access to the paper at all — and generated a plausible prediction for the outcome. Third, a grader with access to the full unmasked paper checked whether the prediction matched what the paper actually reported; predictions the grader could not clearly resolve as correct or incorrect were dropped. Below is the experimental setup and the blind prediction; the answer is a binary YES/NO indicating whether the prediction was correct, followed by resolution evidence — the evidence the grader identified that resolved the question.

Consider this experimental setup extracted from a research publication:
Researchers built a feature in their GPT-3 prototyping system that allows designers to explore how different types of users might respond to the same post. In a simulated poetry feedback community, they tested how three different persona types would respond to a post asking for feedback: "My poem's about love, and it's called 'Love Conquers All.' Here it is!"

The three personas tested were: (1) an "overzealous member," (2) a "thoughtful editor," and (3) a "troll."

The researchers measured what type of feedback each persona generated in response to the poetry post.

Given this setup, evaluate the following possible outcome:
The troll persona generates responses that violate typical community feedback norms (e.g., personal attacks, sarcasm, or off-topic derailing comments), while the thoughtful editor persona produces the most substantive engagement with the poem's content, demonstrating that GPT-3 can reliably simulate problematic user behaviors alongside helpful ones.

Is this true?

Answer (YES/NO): YES